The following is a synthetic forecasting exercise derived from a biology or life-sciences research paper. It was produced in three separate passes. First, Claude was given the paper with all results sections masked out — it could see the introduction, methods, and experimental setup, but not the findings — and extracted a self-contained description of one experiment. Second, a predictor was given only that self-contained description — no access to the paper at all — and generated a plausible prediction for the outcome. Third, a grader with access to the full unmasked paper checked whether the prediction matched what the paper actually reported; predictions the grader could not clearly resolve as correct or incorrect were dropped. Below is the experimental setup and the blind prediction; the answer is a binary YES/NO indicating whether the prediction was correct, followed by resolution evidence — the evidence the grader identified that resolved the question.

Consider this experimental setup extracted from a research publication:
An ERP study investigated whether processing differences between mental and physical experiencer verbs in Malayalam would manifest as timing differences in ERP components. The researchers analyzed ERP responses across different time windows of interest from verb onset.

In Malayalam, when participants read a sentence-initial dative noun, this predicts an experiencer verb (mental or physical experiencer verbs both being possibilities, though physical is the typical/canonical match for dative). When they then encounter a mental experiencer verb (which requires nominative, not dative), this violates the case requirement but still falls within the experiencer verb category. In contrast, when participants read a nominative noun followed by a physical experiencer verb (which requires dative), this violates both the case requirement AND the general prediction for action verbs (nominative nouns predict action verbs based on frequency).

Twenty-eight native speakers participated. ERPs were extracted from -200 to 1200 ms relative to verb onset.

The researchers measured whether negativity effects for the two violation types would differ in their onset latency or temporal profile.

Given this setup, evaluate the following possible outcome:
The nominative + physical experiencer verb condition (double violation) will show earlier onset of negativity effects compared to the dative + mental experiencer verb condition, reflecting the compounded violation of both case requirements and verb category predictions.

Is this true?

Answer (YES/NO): NO